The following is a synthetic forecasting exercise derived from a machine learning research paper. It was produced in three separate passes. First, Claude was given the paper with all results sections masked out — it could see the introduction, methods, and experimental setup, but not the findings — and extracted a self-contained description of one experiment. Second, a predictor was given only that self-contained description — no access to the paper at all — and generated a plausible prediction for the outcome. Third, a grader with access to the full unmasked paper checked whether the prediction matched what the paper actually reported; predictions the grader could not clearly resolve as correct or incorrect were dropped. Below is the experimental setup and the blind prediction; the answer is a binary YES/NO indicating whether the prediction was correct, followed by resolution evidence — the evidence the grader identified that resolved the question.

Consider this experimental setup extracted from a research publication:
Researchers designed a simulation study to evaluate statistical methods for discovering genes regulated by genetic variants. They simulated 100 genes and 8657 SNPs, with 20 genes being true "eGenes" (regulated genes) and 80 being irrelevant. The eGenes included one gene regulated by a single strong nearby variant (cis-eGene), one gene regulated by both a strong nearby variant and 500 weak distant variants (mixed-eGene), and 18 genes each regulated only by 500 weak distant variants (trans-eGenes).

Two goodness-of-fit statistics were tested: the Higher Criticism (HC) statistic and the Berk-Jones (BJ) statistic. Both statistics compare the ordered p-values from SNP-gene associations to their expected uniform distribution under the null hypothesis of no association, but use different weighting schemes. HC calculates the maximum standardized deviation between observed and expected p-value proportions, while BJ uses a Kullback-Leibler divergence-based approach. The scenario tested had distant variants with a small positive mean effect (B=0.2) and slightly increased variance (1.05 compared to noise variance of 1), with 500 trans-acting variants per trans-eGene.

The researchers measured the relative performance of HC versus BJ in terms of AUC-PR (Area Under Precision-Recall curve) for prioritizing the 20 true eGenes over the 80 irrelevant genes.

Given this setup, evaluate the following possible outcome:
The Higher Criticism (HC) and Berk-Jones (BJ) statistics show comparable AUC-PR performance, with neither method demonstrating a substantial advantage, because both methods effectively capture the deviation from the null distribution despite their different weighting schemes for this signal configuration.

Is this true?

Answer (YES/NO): YES